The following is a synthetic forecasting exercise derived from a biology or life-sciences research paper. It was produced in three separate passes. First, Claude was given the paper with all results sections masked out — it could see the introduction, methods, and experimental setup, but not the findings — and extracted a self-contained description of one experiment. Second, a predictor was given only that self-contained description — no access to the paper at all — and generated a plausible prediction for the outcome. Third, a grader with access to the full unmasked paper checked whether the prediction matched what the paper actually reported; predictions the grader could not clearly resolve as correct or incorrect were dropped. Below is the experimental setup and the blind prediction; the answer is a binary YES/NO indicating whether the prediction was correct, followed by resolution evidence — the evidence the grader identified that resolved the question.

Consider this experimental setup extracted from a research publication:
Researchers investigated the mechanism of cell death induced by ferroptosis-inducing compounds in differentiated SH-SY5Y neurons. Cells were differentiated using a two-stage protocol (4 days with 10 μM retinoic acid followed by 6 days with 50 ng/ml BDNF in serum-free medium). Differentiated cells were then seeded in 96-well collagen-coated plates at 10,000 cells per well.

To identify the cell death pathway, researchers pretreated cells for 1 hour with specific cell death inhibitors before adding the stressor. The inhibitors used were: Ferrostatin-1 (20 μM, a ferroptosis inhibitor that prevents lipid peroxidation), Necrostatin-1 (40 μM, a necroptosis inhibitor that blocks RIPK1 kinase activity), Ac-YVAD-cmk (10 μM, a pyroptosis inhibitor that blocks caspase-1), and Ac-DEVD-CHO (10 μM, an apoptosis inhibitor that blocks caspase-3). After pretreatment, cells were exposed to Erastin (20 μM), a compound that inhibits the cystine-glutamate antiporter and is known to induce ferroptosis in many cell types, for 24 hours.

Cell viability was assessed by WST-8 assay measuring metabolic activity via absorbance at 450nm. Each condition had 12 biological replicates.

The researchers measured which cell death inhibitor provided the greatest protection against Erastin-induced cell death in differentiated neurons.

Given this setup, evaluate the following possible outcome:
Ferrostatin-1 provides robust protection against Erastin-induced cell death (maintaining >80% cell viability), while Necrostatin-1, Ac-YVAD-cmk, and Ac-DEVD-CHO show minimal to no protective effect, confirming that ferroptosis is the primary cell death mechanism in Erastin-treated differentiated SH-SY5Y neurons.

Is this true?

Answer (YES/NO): NO